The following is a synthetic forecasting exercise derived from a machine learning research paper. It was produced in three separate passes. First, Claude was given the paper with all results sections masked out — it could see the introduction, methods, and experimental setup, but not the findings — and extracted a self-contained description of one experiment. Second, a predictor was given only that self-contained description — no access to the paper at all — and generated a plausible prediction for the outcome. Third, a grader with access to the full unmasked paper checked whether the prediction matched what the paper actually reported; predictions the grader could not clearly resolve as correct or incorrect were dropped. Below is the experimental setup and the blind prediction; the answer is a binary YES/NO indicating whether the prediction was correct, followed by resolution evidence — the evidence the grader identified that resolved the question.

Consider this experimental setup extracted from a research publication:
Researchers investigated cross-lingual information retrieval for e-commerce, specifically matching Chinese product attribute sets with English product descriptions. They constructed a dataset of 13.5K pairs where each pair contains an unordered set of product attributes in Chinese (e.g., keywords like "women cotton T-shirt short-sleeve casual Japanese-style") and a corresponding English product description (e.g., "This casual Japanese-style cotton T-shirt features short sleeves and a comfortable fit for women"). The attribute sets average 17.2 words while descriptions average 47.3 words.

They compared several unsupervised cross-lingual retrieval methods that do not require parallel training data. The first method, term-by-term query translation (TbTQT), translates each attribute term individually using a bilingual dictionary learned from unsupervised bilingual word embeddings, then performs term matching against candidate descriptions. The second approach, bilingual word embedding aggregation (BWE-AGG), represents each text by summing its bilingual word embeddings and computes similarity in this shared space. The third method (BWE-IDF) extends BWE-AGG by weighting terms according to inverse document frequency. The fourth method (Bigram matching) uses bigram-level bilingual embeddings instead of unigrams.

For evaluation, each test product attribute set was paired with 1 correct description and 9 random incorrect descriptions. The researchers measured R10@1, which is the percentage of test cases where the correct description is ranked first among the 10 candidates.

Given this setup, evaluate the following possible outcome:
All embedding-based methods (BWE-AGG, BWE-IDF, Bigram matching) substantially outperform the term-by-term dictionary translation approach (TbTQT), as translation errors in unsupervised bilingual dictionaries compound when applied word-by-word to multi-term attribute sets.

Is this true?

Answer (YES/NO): NO